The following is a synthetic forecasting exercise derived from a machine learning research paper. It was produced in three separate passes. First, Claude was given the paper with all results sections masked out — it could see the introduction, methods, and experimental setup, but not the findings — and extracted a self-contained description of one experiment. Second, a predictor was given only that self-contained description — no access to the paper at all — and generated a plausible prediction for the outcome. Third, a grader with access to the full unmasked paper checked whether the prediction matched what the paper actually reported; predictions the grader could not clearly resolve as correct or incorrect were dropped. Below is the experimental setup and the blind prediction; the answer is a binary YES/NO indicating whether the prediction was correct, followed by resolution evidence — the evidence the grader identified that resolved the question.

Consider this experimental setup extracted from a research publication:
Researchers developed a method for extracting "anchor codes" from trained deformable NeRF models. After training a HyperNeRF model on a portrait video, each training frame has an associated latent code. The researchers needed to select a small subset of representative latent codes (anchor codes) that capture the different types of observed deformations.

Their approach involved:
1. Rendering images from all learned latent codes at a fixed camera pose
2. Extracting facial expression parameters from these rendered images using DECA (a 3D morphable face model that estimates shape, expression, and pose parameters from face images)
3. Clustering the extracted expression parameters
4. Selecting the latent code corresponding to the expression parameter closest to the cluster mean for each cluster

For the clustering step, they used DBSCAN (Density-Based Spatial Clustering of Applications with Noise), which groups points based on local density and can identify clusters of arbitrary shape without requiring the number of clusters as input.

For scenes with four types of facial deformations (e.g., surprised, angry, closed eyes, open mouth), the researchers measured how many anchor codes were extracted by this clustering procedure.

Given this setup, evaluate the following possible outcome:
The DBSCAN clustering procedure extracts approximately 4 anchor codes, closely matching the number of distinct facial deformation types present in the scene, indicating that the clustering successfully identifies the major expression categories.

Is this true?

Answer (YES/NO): YES